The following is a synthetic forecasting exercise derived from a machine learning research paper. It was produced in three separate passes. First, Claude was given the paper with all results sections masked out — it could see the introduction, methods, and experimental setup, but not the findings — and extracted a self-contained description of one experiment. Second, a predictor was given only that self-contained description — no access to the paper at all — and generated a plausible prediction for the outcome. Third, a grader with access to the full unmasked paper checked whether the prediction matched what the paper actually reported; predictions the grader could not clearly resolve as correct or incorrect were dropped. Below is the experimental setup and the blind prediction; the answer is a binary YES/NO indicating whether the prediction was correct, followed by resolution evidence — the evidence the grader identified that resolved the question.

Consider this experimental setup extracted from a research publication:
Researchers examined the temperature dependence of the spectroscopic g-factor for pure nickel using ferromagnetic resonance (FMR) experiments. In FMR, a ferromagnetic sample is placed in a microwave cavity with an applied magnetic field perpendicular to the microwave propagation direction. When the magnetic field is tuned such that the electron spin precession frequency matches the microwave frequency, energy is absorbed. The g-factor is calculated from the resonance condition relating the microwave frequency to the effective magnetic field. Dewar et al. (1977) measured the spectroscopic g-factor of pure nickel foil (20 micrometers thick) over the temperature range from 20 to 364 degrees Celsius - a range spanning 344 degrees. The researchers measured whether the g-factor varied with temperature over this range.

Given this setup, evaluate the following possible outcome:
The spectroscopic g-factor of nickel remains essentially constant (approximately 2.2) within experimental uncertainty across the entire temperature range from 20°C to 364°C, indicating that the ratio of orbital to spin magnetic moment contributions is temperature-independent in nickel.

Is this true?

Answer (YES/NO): YES